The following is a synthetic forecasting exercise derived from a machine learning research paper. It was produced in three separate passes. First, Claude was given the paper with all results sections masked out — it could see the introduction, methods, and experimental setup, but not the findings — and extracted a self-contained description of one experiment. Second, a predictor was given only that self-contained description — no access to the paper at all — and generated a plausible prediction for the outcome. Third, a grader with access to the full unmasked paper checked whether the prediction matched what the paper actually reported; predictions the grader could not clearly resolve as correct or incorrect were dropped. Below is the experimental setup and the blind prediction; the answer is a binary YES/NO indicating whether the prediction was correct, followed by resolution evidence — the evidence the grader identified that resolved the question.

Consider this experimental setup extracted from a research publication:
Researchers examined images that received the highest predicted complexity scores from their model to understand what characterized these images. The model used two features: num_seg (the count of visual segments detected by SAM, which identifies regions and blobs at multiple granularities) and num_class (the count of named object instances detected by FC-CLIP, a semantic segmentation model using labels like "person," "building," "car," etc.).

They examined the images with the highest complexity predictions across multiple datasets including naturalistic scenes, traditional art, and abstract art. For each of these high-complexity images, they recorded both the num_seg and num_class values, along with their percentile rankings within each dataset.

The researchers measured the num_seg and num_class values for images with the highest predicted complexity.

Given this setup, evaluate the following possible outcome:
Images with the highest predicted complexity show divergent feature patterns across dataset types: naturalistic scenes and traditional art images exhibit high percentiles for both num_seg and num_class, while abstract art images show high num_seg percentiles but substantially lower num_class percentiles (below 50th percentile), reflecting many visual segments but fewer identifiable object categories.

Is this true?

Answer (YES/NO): NO